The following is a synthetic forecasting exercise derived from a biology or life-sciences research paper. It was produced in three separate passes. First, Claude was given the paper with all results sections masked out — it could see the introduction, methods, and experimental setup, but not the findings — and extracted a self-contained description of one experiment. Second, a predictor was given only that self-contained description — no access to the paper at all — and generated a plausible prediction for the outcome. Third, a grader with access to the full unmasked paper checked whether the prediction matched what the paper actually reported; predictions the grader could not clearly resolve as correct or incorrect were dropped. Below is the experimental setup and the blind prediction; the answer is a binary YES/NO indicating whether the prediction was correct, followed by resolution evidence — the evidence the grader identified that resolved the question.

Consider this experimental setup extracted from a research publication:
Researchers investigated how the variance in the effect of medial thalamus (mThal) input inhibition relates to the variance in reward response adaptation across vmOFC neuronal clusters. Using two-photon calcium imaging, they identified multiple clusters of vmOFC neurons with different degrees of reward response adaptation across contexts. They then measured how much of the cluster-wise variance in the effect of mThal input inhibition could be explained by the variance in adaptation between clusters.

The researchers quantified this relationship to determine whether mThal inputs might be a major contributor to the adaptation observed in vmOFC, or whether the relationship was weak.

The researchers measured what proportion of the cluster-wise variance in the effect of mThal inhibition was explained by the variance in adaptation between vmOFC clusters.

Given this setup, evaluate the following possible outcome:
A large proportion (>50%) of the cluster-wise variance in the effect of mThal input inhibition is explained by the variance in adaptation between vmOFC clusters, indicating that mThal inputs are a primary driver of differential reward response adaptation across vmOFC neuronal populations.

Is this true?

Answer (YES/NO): NO